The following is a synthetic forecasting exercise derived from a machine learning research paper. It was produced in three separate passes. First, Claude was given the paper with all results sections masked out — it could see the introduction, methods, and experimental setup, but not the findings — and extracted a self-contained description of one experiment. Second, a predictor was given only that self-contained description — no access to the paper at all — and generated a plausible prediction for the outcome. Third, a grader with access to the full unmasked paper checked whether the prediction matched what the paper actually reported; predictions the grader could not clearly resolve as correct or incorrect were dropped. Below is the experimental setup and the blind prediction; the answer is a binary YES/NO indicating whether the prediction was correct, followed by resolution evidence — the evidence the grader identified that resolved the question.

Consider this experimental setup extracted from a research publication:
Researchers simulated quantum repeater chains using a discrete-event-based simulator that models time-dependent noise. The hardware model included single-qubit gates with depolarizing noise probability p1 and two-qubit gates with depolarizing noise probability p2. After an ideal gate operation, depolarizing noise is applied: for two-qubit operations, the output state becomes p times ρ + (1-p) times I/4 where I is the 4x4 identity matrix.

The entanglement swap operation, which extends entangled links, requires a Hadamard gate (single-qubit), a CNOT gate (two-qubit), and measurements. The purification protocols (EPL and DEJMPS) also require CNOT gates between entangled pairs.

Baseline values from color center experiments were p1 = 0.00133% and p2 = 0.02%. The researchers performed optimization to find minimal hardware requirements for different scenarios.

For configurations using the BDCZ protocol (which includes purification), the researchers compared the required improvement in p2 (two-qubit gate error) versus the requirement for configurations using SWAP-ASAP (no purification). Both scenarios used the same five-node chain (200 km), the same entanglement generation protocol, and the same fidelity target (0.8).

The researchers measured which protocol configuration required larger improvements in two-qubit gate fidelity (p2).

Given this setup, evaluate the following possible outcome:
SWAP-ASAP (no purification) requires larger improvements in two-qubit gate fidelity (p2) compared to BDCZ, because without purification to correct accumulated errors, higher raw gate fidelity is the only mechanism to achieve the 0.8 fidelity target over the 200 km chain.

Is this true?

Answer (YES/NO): NO